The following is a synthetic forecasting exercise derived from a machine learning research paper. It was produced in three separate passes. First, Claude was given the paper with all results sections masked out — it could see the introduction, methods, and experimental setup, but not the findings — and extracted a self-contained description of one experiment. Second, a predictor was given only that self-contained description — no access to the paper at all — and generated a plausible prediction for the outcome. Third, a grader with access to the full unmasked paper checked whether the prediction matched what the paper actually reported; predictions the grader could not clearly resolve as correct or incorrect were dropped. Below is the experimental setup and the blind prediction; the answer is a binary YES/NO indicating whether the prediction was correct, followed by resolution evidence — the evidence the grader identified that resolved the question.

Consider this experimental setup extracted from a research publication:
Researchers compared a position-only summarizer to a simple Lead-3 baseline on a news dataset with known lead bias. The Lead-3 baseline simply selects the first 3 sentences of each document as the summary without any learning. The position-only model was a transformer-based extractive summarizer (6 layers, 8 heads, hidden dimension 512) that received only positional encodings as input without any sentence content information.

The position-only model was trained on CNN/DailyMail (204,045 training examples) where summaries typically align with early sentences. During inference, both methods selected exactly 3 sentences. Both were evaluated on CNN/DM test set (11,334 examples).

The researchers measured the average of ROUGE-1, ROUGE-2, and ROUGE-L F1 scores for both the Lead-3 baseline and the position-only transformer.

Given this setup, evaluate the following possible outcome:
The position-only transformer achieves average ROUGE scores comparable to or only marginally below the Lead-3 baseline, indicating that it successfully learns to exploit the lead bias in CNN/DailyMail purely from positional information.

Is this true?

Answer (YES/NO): YES